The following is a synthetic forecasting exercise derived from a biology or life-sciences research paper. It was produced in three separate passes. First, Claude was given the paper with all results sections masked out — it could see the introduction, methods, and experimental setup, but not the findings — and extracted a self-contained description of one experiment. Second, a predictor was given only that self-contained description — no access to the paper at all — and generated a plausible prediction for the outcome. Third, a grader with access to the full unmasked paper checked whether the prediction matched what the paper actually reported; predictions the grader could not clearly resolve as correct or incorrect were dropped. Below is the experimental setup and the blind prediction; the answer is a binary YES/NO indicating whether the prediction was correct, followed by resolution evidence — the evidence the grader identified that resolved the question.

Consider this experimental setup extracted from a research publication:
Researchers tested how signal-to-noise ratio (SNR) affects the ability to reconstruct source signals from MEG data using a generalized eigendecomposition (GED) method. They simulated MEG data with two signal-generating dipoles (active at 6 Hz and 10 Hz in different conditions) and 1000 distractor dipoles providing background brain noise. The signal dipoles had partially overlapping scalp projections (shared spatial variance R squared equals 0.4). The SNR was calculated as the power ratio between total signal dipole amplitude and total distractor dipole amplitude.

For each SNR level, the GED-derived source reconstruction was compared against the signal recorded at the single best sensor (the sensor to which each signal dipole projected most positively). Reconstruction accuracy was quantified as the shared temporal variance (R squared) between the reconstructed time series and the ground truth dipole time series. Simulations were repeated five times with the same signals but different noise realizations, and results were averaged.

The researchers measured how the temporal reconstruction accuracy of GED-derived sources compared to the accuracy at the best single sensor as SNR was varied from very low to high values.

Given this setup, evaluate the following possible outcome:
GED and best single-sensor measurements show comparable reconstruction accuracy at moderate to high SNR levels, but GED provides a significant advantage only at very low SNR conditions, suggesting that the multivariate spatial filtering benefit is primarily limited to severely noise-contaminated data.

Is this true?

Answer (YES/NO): NO